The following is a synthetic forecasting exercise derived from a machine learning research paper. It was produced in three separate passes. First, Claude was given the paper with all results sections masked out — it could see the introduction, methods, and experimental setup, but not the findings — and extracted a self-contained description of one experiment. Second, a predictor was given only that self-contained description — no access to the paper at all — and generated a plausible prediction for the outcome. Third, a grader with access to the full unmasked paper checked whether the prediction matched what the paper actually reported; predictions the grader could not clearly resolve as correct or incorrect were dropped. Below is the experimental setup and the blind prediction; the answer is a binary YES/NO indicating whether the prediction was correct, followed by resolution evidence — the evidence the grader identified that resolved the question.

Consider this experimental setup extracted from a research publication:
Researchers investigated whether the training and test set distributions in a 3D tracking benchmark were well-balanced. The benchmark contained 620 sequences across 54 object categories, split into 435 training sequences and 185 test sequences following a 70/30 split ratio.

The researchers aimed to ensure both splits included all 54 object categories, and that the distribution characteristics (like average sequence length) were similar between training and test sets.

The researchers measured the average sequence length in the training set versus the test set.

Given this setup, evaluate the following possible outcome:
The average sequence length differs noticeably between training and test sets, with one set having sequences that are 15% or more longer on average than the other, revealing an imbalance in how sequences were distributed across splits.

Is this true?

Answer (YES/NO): NO